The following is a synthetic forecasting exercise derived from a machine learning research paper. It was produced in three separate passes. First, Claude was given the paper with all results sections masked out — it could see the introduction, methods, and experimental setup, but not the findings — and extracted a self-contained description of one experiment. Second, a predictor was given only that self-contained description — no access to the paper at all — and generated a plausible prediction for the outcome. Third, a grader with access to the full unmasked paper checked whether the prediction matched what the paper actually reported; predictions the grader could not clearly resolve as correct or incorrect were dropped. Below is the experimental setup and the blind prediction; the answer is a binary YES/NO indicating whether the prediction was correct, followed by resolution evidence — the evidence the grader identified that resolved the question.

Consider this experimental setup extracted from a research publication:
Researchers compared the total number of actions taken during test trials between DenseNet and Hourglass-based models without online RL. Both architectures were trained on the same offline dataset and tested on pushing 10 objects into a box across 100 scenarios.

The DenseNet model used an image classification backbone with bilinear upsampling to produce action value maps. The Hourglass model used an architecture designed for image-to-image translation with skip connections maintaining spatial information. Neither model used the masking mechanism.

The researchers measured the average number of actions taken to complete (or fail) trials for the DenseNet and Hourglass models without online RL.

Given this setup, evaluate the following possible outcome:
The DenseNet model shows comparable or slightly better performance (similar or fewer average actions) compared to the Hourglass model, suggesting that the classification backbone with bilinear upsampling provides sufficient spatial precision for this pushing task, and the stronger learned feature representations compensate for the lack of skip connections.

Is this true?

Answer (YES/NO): NO